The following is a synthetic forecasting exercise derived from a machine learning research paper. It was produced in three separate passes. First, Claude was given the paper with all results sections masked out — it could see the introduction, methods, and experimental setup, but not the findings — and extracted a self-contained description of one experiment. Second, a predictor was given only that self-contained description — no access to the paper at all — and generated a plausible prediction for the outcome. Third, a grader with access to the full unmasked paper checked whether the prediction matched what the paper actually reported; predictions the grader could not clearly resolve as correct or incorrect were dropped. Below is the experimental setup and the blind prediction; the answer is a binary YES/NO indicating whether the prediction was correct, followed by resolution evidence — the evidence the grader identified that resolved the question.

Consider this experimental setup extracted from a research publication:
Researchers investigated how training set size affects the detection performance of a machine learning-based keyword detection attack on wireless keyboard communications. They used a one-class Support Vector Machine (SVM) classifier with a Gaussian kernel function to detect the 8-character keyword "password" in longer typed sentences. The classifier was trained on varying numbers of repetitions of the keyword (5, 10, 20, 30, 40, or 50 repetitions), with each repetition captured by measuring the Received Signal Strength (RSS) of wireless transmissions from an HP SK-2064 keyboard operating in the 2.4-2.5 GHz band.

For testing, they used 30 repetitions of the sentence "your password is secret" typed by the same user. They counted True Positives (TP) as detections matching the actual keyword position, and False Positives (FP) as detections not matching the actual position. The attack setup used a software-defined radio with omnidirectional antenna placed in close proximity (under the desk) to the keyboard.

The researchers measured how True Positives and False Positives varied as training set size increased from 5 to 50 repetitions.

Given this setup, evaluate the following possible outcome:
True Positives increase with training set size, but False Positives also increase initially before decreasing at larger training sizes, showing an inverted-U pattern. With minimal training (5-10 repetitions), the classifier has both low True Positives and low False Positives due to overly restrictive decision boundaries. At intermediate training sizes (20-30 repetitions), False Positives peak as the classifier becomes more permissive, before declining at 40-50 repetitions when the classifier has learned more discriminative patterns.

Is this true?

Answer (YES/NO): NO